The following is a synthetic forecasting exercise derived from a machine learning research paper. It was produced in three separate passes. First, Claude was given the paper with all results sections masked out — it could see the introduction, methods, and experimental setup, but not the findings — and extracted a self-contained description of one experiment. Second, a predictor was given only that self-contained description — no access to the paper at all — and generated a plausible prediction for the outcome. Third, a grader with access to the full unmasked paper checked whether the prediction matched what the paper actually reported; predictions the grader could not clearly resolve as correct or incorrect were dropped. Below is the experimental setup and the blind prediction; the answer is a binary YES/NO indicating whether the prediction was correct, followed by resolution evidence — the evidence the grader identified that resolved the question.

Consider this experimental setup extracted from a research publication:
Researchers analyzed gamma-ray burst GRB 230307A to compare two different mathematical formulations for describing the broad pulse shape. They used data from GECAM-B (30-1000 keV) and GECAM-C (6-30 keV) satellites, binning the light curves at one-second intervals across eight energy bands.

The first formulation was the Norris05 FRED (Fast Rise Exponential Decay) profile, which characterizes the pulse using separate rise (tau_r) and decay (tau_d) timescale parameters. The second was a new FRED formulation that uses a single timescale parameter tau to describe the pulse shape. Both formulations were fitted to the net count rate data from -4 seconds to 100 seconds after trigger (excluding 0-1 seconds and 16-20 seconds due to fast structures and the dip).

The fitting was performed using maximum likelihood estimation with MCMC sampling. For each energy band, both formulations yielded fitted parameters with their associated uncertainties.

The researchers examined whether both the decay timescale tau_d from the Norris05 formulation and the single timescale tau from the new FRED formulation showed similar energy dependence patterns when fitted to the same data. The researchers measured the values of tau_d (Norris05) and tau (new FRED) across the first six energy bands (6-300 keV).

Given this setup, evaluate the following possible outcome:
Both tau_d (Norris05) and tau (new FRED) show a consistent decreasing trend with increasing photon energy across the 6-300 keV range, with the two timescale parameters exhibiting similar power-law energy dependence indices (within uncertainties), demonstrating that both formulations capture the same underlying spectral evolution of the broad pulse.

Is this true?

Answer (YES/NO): NO